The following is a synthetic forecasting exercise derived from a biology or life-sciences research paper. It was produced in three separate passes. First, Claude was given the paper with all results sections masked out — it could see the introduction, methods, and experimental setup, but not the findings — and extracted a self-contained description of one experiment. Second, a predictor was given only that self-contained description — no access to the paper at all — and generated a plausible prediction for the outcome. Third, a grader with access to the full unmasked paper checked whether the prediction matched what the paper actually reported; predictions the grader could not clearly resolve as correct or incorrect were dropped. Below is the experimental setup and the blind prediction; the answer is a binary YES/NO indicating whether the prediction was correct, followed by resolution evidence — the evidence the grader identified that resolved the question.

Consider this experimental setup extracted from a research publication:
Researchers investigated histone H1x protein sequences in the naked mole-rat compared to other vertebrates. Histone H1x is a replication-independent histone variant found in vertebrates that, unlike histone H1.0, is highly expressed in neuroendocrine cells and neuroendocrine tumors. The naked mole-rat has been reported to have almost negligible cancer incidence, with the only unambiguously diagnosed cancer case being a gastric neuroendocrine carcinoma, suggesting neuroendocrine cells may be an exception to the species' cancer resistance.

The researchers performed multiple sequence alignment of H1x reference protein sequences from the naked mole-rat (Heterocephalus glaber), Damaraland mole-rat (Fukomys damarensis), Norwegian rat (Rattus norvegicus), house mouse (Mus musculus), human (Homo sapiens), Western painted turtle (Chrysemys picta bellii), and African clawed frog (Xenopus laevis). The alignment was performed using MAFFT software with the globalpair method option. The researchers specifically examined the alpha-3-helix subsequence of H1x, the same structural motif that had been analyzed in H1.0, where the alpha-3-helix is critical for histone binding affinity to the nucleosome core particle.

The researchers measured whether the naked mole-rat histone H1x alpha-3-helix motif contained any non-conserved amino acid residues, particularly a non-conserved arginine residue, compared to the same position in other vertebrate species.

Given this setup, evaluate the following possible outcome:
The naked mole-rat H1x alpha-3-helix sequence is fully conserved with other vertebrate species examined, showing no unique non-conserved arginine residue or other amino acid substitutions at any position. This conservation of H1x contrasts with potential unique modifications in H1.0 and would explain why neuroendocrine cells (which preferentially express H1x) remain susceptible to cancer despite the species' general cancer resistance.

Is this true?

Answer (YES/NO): YES